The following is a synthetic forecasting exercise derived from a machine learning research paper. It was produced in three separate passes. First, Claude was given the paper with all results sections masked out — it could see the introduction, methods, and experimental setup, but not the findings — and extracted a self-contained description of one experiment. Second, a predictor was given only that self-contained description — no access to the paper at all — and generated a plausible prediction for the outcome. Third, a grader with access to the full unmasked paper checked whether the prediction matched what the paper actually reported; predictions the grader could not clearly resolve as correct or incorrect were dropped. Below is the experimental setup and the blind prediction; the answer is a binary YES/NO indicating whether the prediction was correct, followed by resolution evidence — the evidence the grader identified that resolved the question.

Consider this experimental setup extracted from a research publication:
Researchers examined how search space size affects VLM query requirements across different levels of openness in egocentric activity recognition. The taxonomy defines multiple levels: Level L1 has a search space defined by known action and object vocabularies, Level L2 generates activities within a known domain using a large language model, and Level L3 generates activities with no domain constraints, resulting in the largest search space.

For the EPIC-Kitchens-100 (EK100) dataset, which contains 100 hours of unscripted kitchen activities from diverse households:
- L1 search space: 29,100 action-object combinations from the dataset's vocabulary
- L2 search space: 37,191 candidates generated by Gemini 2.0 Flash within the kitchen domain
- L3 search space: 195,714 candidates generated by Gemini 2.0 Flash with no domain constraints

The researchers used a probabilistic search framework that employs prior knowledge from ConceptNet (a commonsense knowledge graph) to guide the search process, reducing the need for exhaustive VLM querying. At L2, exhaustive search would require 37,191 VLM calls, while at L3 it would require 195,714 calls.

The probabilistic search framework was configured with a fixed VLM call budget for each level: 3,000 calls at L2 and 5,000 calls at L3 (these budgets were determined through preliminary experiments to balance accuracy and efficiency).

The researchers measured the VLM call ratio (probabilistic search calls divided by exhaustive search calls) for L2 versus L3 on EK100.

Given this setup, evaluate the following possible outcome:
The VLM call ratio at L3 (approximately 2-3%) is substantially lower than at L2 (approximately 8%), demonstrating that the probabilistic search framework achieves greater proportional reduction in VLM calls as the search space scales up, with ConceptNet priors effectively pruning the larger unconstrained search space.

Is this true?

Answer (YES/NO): NO